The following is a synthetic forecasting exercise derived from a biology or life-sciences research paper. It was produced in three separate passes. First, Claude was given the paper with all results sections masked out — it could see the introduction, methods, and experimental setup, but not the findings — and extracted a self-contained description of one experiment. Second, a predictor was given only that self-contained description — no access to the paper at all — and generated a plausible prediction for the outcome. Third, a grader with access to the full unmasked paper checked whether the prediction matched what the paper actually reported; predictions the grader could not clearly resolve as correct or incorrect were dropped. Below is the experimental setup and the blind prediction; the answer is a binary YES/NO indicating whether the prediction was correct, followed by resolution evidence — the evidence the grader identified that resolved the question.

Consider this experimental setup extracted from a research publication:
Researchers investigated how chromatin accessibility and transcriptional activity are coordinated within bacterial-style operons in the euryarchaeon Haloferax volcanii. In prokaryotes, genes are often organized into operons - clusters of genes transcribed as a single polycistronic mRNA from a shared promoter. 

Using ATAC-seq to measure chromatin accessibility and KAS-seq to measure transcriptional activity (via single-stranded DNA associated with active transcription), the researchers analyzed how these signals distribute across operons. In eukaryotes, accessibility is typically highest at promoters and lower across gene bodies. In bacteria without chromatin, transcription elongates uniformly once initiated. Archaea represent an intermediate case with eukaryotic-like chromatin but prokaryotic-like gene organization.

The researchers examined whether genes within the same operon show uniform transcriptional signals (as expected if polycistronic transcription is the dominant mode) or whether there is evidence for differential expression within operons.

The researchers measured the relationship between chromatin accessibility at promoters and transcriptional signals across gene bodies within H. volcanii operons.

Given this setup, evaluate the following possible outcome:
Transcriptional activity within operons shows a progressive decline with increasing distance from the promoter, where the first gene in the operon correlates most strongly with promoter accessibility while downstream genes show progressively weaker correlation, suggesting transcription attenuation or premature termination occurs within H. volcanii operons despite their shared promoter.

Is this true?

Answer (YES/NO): NO